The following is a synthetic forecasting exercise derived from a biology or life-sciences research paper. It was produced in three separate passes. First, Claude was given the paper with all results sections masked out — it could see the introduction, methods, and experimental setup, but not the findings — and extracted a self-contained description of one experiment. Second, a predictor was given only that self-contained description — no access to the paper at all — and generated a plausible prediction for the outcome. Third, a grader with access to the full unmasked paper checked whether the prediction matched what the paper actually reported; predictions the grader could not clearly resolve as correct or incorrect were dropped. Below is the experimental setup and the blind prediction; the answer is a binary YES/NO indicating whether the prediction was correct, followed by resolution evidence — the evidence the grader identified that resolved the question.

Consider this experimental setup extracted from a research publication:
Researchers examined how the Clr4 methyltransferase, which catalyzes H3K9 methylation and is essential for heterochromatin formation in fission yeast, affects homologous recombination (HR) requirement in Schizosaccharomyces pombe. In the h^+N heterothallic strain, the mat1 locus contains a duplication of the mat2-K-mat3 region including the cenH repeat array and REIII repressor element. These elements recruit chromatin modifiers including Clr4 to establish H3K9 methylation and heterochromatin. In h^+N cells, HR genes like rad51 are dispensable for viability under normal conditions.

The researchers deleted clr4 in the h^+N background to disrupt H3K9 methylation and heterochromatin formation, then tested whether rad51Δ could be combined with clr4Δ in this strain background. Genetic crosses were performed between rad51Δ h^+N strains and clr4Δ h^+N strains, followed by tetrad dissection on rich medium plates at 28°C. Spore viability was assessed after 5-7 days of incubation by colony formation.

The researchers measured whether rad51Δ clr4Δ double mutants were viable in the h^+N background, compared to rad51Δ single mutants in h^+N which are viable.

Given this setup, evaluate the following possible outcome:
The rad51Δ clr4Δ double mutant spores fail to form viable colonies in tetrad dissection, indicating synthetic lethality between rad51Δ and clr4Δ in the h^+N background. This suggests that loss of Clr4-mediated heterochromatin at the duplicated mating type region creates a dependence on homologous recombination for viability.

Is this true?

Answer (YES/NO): YES